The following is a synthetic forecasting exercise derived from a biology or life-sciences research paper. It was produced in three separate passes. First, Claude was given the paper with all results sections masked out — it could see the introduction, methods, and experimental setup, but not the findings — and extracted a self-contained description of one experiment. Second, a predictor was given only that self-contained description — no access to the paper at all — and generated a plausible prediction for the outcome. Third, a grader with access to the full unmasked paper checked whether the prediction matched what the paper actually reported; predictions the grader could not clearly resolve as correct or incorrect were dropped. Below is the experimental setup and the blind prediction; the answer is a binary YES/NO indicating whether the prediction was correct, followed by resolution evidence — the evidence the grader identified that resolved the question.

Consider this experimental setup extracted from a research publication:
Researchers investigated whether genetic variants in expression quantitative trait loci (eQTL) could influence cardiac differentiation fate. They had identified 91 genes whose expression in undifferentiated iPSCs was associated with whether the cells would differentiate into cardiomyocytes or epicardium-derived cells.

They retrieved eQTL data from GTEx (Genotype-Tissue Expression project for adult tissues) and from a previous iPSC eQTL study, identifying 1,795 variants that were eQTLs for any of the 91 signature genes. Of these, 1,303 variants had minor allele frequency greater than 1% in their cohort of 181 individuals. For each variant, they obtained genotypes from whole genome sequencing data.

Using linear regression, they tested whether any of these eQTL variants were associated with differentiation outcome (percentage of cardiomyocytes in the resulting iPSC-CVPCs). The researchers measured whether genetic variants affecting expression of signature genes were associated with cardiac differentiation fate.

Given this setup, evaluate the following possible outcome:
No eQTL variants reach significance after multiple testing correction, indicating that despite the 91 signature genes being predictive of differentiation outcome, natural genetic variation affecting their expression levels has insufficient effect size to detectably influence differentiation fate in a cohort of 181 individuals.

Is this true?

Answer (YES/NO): YES